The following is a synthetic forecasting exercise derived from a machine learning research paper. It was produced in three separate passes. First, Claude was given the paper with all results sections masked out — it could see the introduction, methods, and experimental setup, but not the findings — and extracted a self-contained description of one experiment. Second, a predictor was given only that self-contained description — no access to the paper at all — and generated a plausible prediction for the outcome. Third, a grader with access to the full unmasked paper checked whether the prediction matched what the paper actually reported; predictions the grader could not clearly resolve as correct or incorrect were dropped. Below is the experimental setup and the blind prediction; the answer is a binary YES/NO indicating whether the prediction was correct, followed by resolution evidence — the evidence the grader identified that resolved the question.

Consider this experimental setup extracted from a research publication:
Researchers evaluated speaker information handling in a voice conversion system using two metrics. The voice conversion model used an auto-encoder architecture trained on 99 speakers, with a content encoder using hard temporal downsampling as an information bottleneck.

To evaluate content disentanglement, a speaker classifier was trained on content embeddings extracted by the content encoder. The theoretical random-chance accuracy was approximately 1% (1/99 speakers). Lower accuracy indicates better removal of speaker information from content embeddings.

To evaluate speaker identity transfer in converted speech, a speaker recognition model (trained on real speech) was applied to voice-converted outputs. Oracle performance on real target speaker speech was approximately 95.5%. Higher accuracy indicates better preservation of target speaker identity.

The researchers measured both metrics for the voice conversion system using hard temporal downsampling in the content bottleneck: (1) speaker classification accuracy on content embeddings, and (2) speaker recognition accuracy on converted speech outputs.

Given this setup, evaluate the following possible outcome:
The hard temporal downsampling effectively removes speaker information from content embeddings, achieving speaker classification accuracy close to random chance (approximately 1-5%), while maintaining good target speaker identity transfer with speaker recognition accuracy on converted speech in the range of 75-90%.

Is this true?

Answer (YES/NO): NO